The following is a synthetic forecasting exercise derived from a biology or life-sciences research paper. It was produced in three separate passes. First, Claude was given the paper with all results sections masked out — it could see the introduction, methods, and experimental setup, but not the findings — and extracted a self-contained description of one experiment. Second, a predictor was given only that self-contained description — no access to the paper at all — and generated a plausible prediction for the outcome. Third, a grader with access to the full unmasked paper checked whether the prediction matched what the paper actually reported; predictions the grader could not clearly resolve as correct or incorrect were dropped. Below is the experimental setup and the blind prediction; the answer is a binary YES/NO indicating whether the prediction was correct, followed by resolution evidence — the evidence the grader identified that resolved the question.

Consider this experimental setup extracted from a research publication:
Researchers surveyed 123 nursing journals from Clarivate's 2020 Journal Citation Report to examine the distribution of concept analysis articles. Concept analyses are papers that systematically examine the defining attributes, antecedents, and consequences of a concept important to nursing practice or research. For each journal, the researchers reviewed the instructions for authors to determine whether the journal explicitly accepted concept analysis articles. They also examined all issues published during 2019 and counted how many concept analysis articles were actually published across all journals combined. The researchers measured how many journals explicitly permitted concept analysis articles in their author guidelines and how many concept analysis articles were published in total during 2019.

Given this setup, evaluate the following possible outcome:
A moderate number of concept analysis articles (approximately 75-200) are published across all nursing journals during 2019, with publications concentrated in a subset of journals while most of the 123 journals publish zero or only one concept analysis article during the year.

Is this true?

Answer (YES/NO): NO